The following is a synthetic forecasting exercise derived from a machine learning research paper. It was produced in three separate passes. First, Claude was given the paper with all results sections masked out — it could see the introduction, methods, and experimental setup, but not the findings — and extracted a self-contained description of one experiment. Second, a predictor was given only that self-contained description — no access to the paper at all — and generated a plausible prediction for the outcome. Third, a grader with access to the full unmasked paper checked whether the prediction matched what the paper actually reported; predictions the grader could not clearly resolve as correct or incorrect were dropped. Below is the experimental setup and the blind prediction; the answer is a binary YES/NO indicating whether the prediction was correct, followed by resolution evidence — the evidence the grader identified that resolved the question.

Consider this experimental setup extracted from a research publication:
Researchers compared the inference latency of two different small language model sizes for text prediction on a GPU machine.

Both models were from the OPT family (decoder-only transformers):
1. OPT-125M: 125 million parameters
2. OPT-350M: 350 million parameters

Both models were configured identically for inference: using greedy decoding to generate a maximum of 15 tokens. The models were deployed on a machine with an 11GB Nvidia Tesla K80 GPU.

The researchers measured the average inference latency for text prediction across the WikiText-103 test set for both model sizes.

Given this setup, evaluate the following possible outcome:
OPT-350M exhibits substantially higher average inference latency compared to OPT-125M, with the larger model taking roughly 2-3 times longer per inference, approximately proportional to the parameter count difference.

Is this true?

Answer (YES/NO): NO